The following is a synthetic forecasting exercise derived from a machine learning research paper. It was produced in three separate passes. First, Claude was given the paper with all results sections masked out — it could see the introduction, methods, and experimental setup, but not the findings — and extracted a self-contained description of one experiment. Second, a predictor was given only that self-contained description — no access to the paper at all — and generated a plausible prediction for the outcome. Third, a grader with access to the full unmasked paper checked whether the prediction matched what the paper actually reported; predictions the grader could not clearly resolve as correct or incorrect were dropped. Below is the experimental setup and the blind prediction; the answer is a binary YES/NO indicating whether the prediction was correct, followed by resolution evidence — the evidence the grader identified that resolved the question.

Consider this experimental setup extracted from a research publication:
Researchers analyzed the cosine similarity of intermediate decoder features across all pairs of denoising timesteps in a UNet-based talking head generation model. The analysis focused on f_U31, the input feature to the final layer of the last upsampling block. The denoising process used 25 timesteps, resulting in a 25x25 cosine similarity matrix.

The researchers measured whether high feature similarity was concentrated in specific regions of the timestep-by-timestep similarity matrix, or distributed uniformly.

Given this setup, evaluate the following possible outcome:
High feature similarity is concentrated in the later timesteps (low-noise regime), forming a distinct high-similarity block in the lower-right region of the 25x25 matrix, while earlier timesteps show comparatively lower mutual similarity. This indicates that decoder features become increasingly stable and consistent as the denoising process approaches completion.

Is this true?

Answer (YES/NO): NO